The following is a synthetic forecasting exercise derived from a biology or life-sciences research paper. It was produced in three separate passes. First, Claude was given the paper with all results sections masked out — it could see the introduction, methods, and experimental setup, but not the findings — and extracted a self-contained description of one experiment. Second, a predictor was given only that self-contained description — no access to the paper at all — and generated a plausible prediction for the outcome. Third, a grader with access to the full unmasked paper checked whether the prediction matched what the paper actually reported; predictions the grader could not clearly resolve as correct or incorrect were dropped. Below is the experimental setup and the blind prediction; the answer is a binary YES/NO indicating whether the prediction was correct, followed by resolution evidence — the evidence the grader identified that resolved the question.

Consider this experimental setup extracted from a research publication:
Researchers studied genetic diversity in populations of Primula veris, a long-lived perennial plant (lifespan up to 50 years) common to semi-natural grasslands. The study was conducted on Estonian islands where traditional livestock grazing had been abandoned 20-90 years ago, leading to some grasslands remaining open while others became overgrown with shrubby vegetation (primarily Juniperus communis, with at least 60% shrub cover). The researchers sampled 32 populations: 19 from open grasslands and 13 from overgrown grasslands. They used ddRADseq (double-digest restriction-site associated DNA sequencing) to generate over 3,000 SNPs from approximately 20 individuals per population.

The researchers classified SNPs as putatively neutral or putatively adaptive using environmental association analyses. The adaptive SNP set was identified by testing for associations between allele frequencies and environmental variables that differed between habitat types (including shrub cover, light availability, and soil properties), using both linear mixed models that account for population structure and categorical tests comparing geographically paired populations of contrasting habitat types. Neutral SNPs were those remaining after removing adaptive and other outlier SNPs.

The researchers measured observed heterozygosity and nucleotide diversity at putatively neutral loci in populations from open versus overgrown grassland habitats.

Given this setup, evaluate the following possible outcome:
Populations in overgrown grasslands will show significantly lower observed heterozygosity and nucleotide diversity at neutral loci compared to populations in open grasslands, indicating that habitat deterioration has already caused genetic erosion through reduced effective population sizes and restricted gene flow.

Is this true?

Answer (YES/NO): NO